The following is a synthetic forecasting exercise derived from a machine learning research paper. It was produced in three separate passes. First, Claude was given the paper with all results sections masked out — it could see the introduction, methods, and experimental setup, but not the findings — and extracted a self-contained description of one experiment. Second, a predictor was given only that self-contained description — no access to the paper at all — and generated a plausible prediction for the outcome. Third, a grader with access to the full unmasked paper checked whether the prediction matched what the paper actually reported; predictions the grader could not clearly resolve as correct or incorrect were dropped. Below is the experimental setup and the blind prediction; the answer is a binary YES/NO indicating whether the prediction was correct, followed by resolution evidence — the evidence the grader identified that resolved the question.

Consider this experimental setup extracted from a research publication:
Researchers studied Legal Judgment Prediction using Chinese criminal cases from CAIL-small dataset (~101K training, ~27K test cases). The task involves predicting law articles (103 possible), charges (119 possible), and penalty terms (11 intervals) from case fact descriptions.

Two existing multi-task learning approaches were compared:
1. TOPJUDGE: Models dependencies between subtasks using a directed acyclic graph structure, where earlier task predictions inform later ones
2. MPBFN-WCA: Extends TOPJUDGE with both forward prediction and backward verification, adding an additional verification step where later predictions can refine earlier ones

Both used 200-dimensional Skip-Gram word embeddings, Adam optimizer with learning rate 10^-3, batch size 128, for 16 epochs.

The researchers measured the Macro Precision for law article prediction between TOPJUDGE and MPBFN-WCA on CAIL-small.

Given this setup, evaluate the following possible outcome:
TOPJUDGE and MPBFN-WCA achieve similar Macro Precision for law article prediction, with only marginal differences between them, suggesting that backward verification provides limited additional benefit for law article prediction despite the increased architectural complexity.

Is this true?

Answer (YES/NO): NO